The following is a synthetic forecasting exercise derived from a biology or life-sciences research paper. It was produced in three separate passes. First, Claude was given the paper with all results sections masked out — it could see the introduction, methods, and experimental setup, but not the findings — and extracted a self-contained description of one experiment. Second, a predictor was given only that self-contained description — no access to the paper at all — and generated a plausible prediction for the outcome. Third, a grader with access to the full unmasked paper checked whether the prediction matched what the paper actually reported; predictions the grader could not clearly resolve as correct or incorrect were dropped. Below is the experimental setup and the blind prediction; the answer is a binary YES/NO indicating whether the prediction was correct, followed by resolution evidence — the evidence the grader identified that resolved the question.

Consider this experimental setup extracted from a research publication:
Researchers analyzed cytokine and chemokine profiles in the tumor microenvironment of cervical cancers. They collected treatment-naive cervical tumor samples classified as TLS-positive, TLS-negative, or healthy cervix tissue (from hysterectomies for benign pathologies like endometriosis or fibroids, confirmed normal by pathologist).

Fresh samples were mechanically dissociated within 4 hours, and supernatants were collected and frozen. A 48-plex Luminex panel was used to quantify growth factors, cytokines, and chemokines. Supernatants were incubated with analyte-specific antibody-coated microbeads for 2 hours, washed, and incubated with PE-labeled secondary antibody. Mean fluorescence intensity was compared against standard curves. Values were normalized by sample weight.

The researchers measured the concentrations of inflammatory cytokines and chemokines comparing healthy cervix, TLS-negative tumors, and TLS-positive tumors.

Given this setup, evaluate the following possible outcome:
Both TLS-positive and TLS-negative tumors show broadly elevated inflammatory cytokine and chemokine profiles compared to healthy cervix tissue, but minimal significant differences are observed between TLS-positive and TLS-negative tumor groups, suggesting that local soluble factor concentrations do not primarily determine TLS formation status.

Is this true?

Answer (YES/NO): YES